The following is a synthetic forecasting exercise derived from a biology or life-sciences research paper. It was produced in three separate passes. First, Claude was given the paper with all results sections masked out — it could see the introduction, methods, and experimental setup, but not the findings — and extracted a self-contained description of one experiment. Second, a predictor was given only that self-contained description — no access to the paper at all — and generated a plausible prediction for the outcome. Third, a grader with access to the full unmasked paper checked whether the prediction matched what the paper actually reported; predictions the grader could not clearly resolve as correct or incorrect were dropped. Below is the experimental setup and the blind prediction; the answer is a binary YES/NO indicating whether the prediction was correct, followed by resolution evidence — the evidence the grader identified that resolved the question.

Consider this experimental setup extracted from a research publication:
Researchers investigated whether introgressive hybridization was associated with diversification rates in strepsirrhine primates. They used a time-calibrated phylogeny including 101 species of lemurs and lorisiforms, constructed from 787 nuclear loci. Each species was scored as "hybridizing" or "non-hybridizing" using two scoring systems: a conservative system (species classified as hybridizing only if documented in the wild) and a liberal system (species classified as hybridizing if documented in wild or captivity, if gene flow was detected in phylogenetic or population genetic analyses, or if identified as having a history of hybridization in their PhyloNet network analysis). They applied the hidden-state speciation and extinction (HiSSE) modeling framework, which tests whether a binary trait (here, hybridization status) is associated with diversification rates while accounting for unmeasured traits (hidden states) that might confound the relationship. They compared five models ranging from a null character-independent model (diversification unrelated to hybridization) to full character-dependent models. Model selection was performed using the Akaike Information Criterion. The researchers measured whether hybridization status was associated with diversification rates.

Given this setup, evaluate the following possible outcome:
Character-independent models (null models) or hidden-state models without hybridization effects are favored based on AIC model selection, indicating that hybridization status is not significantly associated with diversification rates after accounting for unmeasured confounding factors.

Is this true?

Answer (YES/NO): NO